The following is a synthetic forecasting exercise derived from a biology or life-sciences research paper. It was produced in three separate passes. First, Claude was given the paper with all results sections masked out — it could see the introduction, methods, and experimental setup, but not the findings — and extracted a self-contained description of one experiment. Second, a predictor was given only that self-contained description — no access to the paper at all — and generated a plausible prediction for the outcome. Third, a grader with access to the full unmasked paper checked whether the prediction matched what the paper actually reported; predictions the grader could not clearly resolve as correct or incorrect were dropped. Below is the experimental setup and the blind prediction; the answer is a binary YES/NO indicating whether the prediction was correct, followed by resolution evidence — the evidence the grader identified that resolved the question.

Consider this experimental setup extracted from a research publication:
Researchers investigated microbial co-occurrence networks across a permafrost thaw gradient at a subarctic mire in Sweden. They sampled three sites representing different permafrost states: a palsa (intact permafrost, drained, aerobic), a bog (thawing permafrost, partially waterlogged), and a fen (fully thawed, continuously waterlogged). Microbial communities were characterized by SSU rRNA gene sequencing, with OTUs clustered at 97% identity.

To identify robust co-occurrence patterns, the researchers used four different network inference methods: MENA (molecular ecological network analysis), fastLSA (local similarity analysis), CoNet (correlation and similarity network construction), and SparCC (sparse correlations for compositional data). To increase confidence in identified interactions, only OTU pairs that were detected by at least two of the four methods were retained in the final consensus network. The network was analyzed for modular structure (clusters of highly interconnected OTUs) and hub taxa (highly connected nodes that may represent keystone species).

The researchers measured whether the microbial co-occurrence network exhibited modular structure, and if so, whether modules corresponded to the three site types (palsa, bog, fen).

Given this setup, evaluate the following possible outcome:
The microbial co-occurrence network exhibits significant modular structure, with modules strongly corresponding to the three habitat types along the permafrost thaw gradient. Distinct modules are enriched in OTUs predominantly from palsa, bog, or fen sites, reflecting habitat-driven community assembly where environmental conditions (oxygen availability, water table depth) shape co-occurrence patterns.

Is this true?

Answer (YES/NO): NO